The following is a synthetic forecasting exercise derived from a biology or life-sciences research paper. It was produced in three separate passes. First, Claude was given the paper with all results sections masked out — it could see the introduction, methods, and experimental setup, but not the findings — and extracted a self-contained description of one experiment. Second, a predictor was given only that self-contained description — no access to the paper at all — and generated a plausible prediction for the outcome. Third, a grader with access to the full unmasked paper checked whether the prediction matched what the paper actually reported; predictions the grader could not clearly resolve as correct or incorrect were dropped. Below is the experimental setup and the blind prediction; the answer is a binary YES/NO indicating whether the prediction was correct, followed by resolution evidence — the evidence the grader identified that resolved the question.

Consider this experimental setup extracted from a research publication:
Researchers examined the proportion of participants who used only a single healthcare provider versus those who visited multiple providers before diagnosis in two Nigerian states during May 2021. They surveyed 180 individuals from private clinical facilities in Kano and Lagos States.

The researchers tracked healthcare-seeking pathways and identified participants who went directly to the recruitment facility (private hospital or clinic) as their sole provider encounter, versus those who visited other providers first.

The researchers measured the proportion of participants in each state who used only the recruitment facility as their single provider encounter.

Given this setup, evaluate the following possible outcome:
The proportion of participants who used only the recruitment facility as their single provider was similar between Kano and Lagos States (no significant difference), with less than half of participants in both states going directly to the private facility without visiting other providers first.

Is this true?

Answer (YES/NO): NO